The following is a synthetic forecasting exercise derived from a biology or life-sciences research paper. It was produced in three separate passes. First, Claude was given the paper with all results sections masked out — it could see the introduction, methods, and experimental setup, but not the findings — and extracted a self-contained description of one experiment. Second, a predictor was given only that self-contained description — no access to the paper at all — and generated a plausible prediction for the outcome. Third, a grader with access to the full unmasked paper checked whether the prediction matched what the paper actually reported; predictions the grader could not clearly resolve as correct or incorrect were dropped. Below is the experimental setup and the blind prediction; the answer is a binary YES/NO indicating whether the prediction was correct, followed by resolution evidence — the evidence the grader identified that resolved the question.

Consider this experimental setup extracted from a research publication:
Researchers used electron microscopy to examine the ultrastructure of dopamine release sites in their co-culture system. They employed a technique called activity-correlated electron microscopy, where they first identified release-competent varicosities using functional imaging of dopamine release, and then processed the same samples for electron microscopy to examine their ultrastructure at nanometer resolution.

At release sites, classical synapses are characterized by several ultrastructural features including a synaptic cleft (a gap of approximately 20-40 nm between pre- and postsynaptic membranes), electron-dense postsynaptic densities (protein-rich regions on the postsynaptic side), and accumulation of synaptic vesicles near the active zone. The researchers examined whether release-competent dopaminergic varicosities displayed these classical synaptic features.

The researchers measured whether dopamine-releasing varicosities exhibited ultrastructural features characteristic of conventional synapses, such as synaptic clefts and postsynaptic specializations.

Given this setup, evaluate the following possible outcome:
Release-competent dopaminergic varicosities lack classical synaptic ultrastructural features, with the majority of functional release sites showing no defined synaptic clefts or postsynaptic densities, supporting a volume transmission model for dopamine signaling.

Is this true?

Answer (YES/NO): NO